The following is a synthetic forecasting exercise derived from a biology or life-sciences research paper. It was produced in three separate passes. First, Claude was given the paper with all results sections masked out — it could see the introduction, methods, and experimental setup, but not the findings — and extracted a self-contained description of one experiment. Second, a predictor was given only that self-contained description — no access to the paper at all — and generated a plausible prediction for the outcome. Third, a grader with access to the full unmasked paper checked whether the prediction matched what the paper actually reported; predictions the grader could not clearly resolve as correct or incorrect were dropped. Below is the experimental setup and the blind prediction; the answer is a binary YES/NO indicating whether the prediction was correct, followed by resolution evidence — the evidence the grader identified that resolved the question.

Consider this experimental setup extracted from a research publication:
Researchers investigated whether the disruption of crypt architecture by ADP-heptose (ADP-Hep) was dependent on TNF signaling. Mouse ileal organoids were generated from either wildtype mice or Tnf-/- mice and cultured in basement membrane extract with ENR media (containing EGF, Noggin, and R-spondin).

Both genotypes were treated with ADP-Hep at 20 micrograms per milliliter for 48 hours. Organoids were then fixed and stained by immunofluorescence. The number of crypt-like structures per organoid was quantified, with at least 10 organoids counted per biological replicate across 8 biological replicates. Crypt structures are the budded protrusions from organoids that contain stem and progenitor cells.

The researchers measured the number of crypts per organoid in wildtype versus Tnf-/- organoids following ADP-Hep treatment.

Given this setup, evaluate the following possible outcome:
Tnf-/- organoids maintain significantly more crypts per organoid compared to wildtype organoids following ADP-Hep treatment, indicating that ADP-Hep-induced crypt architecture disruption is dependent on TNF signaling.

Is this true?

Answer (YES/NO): YES